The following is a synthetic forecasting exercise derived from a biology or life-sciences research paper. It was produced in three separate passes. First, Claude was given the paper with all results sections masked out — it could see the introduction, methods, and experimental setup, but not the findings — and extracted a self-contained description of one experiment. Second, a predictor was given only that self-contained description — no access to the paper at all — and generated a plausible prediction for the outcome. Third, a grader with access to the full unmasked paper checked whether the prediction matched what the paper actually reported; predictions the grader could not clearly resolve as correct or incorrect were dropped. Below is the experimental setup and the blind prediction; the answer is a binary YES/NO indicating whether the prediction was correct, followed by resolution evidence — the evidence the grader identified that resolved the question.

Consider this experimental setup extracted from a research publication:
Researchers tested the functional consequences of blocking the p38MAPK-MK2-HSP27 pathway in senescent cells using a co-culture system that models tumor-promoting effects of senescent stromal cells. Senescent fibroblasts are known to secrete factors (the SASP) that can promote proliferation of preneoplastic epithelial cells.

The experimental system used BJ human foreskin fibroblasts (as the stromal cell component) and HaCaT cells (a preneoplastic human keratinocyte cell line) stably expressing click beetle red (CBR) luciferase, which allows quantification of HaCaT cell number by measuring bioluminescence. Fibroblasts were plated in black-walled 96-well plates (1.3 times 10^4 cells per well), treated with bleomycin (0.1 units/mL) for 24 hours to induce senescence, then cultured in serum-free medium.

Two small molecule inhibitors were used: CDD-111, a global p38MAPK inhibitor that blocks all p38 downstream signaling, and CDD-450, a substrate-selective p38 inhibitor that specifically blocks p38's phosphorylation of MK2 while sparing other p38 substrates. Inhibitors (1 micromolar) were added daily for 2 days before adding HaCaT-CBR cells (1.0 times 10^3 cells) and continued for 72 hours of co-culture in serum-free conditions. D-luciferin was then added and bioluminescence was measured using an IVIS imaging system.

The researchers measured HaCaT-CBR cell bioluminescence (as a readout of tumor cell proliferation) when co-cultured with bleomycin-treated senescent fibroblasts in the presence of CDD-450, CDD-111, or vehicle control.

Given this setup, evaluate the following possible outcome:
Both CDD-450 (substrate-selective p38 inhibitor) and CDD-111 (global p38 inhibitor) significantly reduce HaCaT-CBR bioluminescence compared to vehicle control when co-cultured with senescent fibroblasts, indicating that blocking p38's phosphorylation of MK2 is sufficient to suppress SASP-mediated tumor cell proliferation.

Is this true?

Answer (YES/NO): YES